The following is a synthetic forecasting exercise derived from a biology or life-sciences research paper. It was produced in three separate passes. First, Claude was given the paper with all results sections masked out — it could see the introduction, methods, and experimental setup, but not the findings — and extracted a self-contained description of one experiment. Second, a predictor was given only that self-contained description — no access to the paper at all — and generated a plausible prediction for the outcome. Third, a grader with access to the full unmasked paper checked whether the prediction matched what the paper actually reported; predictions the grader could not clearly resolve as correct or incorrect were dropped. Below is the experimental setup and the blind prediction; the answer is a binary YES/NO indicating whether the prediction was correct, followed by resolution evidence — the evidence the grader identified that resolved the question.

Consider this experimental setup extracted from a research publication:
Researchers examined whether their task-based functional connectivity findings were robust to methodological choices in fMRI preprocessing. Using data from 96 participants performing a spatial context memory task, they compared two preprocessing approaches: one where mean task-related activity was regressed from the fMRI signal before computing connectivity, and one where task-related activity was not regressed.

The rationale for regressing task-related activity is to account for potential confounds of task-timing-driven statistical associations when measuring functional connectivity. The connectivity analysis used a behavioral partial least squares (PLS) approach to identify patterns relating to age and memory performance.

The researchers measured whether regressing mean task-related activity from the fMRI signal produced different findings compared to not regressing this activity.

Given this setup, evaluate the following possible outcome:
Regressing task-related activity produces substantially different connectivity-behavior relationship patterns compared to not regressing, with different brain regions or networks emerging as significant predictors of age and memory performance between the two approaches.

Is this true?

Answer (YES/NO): NO